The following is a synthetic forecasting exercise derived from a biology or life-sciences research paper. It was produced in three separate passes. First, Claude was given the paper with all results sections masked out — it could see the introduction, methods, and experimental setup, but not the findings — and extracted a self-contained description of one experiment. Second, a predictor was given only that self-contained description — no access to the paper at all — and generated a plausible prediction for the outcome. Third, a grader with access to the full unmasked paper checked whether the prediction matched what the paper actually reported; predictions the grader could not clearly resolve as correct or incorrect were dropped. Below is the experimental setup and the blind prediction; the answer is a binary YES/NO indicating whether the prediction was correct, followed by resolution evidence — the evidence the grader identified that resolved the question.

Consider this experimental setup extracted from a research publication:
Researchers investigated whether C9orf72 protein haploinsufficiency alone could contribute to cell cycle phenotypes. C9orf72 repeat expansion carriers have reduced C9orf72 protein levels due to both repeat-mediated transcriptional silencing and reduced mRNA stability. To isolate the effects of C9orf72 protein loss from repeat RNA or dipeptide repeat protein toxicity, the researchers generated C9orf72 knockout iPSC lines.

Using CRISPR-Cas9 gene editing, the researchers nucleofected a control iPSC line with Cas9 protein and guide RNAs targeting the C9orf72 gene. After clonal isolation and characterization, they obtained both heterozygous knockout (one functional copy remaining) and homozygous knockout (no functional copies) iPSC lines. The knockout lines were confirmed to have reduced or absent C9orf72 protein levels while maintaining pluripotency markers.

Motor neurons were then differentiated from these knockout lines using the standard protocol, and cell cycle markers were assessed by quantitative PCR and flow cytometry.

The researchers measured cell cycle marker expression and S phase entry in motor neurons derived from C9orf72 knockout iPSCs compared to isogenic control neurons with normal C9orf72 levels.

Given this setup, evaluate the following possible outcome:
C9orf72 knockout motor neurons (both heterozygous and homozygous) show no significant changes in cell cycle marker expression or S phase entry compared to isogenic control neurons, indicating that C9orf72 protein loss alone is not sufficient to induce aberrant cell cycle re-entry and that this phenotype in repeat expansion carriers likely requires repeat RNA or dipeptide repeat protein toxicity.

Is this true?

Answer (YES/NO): YES